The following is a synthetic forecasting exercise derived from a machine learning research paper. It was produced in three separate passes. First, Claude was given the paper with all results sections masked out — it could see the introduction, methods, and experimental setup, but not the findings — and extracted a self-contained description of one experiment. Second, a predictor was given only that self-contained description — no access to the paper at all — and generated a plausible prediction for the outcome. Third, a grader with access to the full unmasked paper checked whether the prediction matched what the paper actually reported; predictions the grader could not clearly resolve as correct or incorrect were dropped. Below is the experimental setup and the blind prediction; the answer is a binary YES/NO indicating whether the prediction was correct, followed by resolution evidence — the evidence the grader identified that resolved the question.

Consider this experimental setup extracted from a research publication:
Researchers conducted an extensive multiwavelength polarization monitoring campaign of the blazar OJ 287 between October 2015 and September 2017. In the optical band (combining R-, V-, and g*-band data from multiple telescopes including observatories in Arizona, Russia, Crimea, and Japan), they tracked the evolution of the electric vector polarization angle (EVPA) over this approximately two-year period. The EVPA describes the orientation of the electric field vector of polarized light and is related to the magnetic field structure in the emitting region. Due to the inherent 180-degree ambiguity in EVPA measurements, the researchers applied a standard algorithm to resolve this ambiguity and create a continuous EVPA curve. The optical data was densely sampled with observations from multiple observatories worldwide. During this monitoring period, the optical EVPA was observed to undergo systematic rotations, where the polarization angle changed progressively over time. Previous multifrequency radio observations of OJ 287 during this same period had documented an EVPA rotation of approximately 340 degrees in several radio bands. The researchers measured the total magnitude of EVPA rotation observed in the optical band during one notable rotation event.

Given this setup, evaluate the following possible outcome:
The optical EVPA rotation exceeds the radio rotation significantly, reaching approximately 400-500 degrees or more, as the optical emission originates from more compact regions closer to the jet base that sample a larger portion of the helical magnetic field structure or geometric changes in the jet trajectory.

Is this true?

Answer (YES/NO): NO